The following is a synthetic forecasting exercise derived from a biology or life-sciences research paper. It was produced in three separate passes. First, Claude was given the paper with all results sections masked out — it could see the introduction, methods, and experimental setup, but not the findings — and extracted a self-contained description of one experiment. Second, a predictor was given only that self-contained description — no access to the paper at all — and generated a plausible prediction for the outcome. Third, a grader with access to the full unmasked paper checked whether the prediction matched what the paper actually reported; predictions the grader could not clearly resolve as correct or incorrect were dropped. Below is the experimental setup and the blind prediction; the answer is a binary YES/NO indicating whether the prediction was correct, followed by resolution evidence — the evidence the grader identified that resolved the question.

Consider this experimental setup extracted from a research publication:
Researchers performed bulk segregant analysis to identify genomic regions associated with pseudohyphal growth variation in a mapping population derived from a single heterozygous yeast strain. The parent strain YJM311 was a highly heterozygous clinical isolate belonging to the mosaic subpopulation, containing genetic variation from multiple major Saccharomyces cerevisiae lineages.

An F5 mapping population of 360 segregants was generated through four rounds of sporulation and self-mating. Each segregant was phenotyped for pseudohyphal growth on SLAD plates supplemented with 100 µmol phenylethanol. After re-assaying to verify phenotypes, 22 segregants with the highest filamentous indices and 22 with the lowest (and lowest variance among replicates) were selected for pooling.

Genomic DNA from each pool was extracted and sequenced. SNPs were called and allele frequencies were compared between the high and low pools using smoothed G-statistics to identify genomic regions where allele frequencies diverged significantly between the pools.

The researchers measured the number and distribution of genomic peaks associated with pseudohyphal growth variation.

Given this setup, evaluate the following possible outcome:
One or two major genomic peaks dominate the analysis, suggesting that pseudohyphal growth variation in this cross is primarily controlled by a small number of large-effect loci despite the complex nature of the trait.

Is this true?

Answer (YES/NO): NO